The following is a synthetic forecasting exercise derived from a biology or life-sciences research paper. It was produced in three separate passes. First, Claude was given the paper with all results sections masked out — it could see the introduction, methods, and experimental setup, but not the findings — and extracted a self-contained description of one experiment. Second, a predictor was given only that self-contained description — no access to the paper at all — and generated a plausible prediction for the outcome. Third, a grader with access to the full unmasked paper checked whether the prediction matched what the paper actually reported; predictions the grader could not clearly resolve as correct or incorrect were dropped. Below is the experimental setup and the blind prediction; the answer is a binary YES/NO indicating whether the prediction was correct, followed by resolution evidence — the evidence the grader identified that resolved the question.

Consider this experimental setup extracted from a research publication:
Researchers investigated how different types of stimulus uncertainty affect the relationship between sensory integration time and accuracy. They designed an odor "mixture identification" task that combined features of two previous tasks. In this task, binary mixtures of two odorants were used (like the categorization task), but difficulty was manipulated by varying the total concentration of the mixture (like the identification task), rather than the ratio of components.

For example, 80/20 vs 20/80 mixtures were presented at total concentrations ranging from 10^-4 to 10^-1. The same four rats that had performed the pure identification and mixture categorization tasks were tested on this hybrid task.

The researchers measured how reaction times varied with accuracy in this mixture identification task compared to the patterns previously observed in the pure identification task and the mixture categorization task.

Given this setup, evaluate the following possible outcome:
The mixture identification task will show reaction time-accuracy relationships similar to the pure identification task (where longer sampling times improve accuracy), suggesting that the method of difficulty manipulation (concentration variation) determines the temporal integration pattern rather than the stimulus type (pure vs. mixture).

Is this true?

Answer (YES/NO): YES